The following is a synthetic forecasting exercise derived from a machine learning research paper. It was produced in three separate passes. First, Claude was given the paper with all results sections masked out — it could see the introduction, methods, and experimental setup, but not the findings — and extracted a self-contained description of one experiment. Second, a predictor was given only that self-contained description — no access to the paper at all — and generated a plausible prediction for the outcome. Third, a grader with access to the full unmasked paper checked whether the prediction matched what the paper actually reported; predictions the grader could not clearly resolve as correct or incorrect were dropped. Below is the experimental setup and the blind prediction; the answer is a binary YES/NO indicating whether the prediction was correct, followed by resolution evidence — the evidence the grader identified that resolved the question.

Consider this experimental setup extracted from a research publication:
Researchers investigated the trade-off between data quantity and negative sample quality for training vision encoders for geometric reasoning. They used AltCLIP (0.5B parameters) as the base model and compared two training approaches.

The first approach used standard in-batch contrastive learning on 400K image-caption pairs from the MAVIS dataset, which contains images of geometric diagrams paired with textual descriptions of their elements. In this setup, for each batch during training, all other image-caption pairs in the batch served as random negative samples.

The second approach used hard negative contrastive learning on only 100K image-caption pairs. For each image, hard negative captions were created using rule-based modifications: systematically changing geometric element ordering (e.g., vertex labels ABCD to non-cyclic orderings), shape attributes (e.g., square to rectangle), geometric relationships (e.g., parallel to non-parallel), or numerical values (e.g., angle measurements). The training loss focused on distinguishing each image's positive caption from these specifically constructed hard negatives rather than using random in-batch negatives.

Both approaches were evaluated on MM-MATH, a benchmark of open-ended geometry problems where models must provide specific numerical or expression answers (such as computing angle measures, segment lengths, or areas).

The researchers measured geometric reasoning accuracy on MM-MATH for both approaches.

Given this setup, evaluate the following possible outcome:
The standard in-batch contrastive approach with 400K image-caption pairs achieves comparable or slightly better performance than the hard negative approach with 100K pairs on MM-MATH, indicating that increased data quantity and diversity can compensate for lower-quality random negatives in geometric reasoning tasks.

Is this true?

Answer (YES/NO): NO